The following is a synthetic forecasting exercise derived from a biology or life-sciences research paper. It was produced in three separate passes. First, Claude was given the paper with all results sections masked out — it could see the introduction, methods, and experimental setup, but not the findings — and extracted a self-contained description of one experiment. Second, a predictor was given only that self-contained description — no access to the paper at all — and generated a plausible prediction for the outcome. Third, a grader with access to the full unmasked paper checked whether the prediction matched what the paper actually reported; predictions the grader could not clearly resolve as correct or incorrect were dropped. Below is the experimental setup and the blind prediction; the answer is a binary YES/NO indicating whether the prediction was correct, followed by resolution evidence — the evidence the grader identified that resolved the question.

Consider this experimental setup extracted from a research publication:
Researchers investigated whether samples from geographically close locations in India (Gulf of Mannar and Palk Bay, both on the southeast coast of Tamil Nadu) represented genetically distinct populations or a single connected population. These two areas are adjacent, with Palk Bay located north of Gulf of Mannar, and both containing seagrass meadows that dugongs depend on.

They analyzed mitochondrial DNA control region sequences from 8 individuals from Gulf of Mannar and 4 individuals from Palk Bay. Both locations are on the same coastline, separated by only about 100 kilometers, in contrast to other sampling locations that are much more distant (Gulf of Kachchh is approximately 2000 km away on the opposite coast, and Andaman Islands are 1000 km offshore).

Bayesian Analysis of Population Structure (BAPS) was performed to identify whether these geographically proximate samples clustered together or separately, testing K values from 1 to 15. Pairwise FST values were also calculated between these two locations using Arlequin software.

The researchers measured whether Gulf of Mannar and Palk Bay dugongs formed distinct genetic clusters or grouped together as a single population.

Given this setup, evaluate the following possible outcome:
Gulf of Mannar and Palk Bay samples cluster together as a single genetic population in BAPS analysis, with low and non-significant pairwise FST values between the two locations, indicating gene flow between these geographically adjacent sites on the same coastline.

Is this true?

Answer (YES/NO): NO